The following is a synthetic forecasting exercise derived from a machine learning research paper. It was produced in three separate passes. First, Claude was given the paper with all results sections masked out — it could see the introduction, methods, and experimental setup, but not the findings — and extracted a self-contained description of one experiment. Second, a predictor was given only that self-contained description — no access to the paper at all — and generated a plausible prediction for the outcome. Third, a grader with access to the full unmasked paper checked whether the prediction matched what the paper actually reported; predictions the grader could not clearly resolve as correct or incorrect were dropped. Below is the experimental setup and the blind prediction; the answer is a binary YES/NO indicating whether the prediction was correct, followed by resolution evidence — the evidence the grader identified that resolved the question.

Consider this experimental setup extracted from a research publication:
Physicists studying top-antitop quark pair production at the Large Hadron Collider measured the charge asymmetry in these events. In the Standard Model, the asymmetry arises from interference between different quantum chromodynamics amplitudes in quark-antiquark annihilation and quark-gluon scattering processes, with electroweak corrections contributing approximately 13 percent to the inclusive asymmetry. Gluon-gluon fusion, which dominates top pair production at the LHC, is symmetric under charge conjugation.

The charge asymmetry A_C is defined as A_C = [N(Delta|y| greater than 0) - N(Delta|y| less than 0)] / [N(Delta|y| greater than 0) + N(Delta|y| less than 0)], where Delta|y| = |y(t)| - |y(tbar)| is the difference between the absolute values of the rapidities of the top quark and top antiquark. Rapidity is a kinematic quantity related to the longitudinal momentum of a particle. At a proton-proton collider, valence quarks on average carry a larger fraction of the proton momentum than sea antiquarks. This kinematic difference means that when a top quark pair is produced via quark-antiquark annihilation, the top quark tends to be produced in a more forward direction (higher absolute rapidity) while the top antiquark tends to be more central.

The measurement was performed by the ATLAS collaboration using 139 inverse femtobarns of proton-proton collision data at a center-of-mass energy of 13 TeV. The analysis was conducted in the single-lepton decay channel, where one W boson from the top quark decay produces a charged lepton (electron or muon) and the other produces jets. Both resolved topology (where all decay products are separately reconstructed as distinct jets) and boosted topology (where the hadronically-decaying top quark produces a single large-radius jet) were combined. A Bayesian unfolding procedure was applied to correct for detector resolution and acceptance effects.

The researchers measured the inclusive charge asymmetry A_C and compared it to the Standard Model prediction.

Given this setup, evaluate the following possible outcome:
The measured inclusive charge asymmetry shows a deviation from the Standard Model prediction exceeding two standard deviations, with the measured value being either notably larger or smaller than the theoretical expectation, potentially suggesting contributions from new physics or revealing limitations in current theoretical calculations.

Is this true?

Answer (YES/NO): NO